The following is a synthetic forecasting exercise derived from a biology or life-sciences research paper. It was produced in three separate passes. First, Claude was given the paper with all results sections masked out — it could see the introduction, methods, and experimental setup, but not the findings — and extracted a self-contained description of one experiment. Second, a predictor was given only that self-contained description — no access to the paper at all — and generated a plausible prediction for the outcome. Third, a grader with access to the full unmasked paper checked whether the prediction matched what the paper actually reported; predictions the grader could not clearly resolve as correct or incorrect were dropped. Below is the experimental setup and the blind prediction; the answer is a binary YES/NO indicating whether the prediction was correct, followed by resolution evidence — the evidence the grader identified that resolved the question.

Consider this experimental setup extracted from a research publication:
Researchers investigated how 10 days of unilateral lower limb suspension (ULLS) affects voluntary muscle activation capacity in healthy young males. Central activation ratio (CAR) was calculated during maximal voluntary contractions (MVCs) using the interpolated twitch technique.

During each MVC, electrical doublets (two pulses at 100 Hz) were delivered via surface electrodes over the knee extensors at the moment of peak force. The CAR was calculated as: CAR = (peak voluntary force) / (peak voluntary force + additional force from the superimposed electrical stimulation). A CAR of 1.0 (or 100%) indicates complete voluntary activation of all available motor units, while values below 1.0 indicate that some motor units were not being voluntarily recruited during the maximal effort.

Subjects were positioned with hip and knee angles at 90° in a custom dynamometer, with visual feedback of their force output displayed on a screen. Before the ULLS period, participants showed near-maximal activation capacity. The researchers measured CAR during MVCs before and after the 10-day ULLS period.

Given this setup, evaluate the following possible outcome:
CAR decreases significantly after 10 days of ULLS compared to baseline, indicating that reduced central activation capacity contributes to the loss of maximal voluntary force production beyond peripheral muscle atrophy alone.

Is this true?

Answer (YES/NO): YES